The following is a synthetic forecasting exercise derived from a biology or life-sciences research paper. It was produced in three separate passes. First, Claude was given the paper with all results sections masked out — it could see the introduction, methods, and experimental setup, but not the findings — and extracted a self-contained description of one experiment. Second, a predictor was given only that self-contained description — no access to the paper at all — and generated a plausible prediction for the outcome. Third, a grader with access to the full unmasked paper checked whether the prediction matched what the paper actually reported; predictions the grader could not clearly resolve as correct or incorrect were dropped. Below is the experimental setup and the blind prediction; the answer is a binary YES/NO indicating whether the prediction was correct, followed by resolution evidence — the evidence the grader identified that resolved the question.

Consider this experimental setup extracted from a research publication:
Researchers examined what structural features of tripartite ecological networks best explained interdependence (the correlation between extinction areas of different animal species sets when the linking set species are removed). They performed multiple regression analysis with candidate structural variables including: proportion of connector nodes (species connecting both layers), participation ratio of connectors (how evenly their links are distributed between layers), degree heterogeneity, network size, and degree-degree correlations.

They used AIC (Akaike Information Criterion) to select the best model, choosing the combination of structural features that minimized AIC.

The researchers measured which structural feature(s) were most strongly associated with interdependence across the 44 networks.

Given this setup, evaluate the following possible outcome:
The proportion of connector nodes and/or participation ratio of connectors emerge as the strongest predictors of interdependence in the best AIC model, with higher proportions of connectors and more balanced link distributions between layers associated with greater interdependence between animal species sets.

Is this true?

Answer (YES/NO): NO